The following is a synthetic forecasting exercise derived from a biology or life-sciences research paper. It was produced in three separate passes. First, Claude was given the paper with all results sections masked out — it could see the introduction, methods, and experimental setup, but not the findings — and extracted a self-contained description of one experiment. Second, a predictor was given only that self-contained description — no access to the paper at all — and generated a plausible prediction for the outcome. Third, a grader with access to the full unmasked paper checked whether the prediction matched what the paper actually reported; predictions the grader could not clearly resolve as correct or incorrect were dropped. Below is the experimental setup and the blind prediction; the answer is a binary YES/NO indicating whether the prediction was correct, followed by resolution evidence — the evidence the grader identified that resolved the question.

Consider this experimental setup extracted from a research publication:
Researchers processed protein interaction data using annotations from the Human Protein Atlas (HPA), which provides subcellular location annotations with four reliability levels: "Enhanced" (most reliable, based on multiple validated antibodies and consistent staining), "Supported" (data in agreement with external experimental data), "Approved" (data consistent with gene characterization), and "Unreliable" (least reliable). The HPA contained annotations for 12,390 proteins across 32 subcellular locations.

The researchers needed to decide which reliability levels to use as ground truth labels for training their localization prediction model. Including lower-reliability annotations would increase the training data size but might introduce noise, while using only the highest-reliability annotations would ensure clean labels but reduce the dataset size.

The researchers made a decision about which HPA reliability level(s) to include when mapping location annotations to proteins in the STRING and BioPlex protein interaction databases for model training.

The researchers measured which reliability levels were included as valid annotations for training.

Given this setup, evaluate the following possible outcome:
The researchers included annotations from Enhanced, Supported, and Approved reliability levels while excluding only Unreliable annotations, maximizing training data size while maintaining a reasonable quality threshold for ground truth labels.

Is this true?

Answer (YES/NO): NO